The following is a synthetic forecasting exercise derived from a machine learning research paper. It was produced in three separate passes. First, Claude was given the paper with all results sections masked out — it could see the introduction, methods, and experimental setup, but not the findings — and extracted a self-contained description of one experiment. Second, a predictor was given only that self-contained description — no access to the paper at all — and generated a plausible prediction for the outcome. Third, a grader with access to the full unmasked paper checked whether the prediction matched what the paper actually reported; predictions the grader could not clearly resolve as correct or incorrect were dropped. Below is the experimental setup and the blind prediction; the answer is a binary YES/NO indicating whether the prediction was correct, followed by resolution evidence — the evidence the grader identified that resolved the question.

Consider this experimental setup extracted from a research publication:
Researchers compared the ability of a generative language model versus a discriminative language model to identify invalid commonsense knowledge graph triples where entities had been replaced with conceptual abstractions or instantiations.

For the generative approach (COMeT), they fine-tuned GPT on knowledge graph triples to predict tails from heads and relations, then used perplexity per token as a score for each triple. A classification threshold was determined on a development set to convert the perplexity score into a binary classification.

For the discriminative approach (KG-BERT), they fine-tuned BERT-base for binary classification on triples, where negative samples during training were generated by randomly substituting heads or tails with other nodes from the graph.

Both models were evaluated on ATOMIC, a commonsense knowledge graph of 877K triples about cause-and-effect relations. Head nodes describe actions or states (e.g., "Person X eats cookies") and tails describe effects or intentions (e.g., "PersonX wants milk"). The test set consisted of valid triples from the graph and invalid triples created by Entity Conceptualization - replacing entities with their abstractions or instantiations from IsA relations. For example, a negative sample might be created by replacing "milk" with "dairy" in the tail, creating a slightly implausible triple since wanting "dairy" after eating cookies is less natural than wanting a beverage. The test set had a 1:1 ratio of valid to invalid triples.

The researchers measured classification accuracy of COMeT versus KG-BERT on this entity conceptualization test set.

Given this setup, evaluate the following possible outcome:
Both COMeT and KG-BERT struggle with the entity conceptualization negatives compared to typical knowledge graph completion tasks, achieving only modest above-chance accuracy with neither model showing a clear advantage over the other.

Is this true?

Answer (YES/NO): NO